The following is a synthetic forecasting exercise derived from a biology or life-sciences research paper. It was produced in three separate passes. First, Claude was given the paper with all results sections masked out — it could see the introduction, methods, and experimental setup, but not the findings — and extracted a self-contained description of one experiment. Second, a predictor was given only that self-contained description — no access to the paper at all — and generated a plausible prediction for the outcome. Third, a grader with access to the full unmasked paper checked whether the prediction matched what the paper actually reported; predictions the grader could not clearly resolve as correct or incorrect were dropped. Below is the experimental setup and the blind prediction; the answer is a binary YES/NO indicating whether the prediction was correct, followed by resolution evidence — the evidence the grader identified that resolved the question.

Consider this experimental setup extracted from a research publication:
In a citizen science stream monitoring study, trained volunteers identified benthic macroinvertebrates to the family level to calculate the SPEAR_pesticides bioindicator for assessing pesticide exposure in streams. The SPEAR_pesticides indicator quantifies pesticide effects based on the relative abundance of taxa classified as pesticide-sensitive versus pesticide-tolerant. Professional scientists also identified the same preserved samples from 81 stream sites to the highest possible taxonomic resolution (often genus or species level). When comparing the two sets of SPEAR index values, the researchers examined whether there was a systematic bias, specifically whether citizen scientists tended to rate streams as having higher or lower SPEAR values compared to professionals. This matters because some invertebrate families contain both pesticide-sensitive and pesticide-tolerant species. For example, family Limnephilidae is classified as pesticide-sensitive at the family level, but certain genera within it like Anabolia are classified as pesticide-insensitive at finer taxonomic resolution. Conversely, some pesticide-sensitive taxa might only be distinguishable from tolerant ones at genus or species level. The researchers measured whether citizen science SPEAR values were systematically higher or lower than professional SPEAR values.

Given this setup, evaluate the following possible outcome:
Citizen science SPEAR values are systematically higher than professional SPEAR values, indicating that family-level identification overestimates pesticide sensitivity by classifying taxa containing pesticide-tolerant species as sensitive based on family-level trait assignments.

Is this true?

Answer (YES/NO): YES